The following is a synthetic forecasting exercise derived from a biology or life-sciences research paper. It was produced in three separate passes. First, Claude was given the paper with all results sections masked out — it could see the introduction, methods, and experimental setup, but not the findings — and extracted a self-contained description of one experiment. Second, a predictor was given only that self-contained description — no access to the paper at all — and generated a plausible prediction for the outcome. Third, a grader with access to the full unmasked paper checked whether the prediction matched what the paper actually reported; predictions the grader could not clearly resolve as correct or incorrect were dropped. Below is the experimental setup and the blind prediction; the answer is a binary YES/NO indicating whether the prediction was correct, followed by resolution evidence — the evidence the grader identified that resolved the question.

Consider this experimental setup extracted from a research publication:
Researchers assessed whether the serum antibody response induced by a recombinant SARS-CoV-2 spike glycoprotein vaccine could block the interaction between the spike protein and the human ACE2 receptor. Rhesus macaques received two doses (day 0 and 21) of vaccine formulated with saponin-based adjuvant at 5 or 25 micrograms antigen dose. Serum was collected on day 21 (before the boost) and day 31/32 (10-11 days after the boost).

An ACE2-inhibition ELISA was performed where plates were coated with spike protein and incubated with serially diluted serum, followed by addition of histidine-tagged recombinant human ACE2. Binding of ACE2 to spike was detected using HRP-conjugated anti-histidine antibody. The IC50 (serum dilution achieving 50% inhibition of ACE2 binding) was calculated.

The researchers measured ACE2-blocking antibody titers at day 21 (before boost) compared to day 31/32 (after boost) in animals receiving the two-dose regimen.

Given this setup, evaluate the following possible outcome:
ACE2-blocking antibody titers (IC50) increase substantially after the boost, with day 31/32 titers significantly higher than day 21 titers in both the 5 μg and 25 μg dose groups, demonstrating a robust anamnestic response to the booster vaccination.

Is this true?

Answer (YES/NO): YES